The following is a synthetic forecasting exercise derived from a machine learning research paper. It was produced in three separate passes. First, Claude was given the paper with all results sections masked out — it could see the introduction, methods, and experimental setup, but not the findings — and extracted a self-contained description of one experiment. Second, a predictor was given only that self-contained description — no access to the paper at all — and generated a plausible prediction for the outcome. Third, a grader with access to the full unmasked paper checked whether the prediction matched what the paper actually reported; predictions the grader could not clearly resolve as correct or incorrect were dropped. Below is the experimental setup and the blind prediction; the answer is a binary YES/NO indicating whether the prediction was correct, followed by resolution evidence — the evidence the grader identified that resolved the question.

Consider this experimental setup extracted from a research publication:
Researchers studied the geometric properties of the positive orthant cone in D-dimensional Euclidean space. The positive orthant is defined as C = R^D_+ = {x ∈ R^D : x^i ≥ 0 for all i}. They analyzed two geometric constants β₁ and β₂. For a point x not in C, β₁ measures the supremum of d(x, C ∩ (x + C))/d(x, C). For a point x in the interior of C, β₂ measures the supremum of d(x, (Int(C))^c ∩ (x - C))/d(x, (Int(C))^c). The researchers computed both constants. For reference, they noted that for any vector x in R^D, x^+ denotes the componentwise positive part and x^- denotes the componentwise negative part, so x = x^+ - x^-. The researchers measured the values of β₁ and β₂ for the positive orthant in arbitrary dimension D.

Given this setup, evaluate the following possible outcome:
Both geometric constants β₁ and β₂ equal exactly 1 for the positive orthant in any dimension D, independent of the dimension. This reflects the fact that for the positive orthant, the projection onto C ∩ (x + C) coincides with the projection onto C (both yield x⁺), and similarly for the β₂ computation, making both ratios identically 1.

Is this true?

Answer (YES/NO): YES